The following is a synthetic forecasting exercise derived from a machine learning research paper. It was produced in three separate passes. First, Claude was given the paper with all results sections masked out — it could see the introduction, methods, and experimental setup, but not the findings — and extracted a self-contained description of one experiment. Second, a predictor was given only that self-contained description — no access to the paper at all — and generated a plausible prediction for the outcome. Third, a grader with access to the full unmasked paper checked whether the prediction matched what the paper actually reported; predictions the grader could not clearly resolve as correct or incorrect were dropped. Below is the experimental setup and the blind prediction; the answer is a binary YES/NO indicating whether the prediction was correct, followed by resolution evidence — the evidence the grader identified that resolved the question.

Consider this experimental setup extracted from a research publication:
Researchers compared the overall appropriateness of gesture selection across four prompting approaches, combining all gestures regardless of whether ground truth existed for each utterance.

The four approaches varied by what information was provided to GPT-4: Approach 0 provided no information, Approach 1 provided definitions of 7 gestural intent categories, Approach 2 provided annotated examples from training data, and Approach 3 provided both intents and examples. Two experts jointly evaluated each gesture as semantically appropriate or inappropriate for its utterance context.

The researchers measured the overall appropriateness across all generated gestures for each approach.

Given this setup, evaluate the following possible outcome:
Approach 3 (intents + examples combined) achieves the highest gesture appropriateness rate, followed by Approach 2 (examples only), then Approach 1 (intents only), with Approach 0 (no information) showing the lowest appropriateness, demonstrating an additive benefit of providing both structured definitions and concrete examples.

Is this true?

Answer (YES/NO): NO